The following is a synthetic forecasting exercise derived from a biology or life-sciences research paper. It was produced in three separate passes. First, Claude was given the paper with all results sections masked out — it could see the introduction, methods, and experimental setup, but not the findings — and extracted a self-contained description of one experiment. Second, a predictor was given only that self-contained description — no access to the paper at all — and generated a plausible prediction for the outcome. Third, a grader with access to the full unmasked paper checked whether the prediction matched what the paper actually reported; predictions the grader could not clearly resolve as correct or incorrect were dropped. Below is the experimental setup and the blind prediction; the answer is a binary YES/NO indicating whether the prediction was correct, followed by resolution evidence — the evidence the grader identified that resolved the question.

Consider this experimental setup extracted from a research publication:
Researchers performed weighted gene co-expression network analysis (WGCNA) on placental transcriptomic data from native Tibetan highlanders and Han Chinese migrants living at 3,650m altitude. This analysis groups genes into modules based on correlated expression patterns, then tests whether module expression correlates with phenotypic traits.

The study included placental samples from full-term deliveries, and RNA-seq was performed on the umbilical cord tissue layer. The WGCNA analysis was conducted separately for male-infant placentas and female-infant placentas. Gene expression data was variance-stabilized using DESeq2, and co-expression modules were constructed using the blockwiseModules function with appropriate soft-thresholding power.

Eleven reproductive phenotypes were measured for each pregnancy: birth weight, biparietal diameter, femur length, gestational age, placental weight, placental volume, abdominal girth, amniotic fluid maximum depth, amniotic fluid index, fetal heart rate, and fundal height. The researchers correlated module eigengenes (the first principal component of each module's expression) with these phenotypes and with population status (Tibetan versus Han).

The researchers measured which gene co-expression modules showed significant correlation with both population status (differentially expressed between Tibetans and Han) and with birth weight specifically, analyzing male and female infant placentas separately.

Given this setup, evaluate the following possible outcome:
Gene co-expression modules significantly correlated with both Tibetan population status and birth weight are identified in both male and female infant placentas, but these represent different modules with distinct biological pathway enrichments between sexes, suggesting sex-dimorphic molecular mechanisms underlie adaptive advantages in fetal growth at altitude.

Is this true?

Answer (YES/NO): NO